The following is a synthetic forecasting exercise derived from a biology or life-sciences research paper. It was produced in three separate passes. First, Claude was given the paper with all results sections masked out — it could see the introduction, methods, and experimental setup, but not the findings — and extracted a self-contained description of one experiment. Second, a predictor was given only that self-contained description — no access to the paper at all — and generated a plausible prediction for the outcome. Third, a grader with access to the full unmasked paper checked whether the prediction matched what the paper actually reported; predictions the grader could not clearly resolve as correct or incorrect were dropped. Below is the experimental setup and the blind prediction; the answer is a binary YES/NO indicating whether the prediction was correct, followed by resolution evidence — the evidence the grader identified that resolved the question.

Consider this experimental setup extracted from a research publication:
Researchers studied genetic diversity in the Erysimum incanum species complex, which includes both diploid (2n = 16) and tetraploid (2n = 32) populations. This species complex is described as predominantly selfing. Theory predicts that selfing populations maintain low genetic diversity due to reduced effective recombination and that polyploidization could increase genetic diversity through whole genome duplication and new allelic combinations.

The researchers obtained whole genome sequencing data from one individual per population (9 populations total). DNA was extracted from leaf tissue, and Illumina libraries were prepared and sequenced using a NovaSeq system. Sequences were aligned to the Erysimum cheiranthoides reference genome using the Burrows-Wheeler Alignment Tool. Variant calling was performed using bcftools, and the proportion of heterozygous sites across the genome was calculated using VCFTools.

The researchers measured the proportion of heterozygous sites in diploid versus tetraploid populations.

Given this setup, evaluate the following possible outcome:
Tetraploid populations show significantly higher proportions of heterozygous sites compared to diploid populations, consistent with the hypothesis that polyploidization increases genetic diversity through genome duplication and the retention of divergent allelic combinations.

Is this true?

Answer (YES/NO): YES